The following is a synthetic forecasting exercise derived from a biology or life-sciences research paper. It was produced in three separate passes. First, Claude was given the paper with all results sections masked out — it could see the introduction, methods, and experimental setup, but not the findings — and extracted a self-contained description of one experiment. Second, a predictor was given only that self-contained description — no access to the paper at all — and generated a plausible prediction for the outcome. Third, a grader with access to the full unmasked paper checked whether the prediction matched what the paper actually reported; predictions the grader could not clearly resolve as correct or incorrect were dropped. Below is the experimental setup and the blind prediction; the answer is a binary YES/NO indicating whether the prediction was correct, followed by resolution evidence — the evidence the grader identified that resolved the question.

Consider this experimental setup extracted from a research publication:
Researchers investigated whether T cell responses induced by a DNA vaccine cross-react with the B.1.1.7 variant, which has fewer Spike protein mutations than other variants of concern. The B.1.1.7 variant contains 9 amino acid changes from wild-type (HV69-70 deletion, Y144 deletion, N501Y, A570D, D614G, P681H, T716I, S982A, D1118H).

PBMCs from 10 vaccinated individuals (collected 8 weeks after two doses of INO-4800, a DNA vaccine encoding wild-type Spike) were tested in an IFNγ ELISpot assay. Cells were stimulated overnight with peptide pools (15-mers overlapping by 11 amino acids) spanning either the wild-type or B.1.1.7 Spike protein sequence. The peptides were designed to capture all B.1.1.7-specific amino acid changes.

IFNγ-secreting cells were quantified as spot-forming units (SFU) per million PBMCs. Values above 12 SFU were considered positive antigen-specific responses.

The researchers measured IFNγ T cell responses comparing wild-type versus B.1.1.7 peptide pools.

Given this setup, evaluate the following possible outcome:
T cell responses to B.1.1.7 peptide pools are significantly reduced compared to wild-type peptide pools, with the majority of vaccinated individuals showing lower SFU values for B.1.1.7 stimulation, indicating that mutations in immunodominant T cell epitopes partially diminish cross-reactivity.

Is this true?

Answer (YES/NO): NO